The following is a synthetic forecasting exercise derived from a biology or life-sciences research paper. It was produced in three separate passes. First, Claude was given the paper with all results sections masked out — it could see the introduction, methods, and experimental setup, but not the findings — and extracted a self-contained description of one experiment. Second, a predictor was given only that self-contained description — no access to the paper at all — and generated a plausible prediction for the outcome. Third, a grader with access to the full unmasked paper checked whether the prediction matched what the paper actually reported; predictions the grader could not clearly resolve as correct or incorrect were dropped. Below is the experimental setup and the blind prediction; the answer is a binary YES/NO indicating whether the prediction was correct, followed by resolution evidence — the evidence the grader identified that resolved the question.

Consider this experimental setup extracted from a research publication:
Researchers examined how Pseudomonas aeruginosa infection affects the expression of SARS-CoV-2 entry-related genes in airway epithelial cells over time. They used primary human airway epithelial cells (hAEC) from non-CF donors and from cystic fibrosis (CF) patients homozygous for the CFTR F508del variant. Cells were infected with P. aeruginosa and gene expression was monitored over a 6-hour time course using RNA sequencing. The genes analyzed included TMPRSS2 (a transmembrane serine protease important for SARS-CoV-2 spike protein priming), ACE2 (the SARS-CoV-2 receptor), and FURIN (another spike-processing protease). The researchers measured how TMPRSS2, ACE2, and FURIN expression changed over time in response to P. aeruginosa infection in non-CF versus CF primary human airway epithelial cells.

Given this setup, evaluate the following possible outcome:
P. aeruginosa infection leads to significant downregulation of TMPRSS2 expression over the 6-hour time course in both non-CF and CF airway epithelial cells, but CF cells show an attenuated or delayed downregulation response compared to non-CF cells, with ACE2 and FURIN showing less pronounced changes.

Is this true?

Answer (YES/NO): NO